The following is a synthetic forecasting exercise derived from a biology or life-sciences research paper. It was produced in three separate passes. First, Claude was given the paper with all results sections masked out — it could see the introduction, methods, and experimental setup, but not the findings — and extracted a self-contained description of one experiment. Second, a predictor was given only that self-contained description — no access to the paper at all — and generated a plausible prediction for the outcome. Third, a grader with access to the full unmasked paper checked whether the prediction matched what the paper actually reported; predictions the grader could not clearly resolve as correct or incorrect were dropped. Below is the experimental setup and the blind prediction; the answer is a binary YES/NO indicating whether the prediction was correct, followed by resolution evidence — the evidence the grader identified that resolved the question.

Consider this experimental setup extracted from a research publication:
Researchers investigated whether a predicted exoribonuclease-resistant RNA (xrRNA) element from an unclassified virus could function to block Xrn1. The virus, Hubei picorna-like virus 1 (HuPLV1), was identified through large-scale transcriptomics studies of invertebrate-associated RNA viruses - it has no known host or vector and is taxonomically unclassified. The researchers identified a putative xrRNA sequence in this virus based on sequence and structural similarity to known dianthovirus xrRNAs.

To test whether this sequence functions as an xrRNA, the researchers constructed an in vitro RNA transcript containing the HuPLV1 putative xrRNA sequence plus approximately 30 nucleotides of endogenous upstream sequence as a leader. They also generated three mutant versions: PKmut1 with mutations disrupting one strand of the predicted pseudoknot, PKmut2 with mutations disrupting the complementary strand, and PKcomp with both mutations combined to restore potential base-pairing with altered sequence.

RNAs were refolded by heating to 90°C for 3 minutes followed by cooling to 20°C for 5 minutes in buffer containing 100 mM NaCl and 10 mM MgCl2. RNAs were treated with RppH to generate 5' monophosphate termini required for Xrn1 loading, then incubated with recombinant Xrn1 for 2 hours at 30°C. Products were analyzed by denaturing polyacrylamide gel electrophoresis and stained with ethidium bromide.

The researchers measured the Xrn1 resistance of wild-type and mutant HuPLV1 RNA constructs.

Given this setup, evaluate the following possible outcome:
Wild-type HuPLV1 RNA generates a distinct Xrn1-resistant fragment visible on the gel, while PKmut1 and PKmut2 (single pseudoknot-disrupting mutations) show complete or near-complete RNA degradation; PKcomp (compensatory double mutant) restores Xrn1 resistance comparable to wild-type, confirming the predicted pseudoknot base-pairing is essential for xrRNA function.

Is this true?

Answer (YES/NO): YES